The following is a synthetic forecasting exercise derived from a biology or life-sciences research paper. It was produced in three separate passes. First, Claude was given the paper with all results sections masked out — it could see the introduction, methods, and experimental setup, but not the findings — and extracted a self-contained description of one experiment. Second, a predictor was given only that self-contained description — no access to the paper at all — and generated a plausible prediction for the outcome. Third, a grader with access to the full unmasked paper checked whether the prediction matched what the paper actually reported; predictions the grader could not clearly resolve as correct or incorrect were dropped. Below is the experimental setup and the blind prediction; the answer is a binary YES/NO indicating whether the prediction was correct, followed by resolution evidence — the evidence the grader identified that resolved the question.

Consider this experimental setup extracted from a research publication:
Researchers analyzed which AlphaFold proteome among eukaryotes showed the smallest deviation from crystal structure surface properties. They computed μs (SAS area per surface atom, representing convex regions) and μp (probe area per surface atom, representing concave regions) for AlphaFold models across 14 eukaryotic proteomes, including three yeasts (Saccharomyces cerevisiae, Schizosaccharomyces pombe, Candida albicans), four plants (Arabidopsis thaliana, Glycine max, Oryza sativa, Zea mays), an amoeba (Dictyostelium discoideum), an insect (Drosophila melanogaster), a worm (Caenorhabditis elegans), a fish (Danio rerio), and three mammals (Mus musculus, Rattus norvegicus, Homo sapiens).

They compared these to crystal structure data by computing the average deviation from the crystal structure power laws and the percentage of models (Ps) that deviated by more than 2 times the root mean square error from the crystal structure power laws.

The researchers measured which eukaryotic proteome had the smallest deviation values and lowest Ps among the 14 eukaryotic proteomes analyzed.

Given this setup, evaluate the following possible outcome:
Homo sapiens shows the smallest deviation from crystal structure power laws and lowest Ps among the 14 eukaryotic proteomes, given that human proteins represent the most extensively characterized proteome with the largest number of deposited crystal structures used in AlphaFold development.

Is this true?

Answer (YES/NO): NO